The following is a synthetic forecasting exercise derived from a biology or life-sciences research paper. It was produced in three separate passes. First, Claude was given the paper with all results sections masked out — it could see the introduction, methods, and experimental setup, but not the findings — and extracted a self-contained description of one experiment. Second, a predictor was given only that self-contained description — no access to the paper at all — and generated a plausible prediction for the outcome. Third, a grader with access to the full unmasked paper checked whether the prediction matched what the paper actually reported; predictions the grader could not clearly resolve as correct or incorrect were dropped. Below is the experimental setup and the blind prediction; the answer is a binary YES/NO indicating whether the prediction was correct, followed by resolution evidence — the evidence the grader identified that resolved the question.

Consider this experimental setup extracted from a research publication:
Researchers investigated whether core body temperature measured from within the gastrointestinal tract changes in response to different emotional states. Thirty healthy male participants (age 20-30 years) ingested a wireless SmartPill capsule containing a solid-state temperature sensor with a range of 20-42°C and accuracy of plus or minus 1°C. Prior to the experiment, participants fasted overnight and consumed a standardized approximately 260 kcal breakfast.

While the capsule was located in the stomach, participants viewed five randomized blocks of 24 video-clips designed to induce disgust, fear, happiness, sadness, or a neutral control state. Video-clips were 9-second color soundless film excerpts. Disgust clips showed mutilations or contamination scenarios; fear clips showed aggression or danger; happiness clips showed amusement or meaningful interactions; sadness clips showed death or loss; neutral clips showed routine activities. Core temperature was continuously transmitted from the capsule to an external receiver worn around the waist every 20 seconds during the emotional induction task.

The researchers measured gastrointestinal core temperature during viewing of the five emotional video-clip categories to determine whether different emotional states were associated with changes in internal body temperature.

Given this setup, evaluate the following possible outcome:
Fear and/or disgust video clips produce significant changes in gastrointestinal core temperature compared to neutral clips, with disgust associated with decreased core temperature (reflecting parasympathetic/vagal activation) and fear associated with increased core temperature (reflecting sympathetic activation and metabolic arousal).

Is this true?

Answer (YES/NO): NO